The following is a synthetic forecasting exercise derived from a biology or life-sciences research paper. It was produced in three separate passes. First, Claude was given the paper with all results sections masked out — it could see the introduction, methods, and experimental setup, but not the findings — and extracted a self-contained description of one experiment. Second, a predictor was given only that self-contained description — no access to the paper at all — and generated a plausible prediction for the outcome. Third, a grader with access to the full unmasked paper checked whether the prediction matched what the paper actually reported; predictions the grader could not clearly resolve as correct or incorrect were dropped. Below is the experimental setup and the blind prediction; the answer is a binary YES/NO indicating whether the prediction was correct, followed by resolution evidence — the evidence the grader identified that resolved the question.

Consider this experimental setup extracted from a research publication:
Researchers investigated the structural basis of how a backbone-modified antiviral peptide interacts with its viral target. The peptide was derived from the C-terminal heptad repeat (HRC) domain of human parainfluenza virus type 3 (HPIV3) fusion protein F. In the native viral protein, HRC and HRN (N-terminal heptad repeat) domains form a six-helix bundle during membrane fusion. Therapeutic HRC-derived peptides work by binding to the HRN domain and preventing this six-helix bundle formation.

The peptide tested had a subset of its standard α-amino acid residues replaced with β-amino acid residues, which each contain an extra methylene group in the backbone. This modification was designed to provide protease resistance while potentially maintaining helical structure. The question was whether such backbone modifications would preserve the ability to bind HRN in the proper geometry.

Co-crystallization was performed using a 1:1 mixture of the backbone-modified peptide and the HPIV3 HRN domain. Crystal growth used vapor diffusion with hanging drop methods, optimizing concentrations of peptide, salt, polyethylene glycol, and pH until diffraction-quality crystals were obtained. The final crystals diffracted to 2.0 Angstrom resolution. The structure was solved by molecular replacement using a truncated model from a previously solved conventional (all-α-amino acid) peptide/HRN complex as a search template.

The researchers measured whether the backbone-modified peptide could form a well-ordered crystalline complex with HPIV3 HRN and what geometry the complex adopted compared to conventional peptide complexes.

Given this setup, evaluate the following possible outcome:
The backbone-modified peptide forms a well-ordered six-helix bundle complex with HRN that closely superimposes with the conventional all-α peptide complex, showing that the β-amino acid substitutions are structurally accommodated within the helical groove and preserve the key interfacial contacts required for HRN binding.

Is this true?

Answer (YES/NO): YES